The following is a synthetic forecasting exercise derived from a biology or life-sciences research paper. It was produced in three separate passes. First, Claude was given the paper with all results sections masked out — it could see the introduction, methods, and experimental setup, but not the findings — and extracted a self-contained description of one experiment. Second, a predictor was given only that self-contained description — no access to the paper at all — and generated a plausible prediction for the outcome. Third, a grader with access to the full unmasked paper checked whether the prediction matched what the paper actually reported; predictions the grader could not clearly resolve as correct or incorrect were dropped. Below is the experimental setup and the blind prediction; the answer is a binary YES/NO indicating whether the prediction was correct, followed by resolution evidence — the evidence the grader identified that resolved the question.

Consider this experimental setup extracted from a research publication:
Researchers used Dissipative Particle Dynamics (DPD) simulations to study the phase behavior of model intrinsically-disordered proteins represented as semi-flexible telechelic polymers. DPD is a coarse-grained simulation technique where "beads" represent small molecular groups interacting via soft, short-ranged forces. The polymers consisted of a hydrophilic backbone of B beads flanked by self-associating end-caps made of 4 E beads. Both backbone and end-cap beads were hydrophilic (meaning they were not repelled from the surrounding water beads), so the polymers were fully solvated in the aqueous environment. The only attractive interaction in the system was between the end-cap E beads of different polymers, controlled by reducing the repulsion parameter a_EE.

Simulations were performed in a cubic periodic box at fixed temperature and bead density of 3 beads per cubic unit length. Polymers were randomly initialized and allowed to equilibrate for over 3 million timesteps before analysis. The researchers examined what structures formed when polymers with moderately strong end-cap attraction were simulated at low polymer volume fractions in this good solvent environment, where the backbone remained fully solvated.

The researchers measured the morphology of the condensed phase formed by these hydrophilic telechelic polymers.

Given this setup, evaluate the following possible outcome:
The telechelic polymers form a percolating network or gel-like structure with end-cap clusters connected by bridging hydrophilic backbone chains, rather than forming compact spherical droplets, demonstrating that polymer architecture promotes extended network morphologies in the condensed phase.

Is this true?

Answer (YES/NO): YES